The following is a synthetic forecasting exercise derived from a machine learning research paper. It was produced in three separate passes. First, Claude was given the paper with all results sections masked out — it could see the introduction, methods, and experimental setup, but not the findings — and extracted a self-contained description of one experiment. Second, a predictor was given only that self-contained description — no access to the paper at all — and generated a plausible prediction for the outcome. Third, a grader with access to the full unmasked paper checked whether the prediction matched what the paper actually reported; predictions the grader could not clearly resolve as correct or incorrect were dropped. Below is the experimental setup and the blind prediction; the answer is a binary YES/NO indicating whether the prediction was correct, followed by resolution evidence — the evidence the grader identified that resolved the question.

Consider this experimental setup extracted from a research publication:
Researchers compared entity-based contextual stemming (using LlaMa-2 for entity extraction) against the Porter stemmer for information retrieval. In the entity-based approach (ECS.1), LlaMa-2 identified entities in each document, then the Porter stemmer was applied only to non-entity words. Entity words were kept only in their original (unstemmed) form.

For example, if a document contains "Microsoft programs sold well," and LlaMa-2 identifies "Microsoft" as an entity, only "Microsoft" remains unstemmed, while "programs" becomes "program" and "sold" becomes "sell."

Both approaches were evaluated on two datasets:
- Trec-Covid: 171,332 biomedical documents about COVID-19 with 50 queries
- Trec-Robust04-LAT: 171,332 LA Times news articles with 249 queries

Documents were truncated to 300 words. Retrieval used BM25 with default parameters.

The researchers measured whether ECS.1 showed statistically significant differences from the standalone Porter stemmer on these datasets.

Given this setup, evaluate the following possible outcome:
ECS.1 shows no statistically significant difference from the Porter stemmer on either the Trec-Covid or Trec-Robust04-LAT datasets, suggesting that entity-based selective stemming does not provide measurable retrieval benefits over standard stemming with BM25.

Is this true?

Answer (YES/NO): YES